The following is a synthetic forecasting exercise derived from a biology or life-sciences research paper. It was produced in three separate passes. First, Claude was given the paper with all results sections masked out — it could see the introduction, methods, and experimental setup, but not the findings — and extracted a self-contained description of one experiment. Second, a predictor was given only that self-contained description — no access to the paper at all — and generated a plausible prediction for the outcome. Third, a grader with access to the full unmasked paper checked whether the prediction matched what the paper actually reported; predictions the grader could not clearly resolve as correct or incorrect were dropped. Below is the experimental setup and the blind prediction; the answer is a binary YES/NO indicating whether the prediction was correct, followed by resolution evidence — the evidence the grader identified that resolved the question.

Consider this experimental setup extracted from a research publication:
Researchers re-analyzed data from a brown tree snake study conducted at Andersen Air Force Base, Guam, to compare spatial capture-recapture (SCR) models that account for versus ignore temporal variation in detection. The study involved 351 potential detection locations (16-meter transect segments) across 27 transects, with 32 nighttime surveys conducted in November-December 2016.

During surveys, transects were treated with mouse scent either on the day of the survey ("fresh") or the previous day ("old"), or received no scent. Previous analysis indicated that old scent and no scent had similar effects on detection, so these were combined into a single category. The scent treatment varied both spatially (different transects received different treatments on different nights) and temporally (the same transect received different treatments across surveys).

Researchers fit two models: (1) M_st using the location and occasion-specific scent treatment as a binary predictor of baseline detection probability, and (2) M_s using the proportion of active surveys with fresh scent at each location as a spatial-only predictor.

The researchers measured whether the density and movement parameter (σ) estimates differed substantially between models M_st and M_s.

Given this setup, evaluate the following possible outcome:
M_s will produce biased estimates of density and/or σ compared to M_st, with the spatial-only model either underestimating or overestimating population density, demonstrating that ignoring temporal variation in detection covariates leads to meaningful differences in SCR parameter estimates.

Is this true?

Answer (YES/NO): NO